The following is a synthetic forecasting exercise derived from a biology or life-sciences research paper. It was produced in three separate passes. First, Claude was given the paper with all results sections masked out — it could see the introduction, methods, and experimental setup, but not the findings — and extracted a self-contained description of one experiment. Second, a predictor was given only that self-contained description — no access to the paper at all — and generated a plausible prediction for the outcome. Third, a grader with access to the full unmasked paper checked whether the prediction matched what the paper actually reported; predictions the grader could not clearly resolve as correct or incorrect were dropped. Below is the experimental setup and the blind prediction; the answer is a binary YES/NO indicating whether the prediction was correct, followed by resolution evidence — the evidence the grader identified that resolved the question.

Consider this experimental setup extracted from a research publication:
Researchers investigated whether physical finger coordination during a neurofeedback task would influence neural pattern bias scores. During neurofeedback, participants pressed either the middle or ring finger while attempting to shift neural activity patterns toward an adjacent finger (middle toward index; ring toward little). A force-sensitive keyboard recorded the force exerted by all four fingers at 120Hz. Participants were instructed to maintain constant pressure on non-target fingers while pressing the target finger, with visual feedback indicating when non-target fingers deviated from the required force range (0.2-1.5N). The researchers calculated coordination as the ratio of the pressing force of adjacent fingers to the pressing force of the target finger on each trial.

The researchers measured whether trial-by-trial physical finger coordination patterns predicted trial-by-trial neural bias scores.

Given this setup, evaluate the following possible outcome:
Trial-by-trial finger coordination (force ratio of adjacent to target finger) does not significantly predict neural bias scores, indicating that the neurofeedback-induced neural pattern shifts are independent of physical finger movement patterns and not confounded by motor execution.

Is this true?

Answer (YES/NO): YES